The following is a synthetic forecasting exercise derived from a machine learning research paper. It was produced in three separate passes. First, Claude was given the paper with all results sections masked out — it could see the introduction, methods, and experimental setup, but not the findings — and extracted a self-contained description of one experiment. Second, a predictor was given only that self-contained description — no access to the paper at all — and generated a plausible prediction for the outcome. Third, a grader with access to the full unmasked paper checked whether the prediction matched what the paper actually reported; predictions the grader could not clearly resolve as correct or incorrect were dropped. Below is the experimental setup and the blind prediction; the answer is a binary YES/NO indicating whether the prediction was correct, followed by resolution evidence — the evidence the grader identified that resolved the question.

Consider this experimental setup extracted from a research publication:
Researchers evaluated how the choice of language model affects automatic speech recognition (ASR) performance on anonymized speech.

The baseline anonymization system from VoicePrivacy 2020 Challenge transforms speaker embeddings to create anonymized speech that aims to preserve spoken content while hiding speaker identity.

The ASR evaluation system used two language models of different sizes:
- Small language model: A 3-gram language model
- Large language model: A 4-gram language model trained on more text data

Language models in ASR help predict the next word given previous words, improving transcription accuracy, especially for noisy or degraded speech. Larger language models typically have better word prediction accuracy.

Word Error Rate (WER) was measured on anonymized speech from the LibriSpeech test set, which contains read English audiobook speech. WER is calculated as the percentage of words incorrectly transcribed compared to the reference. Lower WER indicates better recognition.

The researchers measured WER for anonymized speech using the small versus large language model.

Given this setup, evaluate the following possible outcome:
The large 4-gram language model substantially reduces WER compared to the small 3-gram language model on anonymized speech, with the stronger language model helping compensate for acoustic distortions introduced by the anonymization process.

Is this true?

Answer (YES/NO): YES